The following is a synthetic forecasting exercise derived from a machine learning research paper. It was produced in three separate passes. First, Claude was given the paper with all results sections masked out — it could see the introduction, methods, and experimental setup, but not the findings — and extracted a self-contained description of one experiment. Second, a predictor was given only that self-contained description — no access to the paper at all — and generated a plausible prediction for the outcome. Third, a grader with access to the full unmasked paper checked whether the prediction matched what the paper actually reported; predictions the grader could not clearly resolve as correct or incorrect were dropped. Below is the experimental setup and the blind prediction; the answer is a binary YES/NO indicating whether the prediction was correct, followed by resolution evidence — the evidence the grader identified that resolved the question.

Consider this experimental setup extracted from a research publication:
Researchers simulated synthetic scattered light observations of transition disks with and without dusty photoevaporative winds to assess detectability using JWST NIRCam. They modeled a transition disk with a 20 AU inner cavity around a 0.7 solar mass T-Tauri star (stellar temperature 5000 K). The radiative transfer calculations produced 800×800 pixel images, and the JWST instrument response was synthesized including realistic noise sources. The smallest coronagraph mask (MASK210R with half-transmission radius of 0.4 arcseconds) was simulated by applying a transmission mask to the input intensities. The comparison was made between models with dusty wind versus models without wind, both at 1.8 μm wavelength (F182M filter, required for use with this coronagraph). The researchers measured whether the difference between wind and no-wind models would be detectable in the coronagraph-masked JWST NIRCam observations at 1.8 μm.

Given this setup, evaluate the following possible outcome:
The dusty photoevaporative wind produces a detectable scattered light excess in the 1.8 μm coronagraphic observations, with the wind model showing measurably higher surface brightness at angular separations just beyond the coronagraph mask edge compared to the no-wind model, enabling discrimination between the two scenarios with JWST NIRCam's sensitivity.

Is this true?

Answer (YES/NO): NO